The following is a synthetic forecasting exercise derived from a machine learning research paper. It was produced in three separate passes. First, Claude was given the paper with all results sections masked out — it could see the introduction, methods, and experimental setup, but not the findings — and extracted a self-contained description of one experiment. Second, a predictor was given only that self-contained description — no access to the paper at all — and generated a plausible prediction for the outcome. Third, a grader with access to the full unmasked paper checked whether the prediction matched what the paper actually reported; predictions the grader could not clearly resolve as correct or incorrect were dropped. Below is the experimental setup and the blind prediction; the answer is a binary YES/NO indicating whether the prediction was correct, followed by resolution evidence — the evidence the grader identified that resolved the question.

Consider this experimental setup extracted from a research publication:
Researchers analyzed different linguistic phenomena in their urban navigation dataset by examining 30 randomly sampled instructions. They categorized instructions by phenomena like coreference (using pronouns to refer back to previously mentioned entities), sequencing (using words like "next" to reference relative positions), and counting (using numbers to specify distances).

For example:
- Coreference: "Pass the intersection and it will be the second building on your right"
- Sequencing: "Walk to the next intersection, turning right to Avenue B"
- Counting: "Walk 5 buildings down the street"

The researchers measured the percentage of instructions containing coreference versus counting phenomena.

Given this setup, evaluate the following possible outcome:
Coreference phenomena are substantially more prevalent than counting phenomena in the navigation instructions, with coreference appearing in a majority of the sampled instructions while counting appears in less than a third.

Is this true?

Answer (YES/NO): NO